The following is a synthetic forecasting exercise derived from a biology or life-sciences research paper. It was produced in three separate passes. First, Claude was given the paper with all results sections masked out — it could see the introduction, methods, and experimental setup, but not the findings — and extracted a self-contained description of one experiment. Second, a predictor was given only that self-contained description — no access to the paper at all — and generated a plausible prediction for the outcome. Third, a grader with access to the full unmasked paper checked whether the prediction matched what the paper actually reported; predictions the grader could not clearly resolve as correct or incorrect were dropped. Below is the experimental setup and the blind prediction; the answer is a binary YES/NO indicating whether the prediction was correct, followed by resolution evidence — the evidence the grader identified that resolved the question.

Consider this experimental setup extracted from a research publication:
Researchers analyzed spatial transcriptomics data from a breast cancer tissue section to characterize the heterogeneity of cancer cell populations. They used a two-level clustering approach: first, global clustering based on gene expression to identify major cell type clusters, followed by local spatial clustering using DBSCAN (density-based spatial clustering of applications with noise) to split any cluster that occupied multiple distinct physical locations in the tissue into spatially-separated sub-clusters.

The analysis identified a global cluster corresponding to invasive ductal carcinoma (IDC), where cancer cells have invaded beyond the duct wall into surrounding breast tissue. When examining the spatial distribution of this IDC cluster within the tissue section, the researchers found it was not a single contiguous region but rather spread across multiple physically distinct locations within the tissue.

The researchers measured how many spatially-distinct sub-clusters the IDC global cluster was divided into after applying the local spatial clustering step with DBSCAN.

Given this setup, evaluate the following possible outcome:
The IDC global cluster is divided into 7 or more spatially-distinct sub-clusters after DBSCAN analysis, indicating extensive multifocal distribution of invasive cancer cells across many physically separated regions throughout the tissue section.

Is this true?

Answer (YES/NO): YES